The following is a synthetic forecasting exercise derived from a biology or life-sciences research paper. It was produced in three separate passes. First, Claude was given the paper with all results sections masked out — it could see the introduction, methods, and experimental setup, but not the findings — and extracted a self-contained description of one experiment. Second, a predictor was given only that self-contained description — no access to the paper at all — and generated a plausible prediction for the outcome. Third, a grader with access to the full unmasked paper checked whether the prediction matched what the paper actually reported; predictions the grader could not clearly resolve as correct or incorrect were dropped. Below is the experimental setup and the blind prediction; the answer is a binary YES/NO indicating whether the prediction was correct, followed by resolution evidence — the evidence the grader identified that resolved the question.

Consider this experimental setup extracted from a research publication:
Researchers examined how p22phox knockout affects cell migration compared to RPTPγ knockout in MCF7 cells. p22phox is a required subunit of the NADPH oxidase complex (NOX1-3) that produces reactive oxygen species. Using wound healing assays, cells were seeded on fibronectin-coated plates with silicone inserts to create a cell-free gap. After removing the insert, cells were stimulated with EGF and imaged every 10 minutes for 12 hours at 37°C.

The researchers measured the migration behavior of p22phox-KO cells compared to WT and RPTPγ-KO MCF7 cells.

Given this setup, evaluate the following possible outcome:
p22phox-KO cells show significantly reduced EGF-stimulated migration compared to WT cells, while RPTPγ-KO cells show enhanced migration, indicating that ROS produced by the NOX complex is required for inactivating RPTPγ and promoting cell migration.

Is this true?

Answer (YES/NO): YES